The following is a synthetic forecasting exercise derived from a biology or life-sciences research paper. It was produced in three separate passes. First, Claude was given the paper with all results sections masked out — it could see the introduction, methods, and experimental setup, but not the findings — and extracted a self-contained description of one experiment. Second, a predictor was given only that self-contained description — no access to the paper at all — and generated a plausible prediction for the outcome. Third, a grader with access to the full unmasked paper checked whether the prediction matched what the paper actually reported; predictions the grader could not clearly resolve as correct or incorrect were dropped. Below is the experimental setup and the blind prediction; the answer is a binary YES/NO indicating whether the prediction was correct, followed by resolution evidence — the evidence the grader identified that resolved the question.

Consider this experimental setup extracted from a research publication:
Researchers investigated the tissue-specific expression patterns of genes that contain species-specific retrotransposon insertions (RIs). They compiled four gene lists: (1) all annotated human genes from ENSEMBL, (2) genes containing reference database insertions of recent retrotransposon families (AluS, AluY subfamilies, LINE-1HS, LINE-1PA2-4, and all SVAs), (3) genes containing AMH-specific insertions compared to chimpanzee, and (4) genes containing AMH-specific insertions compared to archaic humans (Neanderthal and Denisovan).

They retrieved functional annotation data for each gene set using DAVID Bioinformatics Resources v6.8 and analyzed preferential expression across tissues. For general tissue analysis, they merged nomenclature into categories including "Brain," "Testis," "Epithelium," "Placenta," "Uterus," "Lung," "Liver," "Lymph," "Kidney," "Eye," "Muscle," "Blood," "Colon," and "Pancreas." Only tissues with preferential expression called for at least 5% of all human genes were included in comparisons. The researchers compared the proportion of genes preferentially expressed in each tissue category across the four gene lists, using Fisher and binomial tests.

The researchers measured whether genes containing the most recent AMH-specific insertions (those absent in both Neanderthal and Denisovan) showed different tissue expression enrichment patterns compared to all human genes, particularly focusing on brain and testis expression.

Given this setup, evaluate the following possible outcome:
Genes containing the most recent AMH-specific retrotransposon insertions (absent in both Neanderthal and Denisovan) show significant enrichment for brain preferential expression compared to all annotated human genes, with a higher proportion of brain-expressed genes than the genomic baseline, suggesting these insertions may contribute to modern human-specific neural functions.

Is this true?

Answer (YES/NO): YES